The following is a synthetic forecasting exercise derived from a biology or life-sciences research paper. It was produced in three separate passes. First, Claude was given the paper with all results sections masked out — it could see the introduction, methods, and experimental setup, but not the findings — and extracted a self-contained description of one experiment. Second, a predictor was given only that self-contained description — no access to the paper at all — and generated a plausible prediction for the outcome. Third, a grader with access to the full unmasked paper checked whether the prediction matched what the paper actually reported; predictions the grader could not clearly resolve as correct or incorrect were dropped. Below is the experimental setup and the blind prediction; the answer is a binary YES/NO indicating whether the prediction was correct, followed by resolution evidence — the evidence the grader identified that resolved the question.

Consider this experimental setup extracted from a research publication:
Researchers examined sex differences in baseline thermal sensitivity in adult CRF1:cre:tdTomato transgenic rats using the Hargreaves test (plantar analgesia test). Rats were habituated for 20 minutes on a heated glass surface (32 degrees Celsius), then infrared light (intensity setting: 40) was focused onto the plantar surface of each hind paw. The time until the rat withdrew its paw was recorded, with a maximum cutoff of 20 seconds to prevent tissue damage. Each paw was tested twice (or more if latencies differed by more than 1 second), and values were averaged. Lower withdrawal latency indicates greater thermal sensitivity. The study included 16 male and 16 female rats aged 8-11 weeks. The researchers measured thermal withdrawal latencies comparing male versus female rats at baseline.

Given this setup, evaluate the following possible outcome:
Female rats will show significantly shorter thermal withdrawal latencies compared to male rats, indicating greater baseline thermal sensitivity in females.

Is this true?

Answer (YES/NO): NO